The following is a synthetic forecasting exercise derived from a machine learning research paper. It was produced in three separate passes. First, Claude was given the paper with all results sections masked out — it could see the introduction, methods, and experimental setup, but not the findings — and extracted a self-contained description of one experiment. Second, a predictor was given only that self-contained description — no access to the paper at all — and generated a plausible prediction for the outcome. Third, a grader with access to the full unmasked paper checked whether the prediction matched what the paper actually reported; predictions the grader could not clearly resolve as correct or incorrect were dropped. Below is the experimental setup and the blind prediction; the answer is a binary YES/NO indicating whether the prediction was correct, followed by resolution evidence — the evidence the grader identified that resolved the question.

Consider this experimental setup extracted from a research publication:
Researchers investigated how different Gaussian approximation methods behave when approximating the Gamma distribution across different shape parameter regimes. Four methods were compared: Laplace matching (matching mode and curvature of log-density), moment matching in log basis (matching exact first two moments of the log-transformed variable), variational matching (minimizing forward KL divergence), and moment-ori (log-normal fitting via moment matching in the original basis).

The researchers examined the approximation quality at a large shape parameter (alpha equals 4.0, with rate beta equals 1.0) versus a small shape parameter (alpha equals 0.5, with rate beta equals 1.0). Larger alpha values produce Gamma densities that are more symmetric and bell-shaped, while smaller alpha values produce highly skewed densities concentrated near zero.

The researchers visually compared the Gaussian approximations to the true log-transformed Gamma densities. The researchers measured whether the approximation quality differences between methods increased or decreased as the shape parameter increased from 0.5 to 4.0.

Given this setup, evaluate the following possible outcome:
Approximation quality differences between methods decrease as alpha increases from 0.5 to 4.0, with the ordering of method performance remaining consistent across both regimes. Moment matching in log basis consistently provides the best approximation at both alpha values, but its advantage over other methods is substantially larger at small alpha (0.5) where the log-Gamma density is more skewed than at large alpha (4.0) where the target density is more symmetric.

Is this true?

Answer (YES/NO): NO